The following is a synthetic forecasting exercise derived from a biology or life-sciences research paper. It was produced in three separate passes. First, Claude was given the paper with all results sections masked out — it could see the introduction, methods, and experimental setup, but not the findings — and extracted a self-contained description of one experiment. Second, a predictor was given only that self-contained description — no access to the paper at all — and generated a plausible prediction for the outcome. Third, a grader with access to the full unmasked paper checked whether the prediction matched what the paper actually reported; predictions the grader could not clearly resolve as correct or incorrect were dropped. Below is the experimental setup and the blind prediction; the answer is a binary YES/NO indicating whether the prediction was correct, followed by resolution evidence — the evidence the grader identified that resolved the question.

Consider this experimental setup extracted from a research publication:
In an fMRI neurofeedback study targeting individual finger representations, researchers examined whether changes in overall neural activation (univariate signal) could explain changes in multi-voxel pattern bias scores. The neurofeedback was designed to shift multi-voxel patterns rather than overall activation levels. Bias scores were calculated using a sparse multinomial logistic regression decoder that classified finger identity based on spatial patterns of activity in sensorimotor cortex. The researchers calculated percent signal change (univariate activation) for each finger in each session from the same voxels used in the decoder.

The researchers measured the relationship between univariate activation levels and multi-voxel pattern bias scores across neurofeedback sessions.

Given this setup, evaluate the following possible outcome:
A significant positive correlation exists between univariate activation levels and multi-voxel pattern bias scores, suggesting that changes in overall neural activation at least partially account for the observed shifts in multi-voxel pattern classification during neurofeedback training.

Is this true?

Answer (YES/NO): NO